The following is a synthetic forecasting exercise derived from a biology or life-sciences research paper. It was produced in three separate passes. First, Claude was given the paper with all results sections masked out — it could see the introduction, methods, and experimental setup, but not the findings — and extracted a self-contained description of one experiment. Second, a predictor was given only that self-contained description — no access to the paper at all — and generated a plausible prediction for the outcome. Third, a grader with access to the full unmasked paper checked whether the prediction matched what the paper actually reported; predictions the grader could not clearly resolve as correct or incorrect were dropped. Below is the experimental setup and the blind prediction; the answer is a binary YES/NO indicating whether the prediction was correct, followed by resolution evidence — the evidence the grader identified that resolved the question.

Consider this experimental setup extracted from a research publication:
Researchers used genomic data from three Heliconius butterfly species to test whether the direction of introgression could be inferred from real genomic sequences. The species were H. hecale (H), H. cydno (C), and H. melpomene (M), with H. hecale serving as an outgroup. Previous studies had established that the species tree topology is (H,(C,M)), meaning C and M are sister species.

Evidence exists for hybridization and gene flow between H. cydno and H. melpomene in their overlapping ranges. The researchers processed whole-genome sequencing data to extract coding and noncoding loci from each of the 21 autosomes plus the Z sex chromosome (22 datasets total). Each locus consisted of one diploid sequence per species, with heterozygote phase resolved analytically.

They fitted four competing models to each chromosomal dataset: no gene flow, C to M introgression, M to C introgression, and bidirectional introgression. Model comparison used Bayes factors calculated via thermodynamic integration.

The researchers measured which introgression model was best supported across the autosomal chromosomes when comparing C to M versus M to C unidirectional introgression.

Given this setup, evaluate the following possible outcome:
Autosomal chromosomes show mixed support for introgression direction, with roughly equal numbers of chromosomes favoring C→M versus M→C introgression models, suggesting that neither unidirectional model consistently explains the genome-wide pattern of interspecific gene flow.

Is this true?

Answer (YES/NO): NO